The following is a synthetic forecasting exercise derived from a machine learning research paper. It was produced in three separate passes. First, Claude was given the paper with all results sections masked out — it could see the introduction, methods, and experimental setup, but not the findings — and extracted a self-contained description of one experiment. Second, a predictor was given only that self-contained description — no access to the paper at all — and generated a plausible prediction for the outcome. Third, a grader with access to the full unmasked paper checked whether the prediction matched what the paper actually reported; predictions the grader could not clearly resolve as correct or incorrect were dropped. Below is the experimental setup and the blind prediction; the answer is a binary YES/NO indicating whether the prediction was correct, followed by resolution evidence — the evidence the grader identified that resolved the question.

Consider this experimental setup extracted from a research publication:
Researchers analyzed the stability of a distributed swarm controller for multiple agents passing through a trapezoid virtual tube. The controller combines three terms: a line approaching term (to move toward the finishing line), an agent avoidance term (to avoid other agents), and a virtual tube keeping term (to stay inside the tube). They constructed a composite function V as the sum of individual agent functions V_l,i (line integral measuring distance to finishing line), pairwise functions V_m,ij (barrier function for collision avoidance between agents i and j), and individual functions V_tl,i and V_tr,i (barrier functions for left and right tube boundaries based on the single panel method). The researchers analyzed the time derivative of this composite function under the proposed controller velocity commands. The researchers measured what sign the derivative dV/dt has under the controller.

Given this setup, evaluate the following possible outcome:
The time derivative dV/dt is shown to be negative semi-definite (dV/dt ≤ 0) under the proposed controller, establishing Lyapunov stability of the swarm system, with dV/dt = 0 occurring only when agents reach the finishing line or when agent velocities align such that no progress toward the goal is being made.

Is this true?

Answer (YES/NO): NO